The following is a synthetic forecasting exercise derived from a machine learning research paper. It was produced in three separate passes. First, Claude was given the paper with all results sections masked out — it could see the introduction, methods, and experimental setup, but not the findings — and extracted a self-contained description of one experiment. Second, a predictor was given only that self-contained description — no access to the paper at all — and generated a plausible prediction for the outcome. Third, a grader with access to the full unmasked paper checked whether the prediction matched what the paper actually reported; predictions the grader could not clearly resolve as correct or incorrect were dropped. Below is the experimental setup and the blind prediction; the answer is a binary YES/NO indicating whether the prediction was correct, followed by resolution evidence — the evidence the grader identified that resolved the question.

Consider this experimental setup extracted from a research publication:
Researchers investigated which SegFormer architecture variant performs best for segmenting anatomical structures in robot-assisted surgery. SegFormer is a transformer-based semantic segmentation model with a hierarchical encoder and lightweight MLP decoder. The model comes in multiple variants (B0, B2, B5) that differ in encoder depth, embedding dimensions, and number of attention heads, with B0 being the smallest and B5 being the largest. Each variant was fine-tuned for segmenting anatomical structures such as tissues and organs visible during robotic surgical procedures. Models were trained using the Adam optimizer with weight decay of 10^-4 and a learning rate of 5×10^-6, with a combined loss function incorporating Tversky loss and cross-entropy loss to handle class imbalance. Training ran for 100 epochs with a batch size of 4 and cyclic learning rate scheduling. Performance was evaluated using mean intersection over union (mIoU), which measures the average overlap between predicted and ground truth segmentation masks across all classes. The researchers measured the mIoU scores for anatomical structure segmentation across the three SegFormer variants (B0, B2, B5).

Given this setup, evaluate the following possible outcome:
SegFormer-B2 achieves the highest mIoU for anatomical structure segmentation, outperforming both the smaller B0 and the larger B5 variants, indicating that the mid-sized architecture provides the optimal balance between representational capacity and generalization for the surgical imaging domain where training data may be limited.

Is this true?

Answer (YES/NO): YES